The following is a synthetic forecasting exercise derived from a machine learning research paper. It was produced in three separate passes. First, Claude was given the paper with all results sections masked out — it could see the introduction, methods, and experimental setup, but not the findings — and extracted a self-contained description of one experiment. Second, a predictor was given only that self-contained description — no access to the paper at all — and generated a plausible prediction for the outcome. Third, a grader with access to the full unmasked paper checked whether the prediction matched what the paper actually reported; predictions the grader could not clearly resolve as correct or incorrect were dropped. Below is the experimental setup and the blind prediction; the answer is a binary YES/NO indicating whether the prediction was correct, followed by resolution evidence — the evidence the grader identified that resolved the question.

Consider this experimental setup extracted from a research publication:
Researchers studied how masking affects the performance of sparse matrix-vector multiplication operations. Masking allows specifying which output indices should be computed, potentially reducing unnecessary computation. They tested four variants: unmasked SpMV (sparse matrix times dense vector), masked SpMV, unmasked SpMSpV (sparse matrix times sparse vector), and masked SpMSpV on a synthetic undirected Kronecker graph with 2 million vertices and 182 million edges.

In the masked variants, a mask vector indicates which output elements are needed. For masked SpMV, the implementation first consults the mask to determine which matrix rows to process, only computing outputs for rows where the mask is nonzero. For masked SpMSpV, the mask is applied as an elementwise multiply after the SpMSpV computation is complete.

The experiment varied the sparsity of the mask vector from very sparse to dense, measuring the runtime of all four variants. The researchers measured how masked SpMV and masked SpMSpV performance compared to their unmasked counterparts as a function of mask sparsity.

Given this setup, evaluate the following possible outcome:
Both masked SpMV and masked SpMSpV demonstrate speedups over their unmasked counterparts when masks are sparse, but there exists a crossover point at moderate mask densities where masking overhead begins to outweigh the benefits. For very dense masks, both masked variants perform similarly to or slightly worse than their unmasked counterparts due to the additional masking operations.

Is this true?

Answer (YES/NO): NO